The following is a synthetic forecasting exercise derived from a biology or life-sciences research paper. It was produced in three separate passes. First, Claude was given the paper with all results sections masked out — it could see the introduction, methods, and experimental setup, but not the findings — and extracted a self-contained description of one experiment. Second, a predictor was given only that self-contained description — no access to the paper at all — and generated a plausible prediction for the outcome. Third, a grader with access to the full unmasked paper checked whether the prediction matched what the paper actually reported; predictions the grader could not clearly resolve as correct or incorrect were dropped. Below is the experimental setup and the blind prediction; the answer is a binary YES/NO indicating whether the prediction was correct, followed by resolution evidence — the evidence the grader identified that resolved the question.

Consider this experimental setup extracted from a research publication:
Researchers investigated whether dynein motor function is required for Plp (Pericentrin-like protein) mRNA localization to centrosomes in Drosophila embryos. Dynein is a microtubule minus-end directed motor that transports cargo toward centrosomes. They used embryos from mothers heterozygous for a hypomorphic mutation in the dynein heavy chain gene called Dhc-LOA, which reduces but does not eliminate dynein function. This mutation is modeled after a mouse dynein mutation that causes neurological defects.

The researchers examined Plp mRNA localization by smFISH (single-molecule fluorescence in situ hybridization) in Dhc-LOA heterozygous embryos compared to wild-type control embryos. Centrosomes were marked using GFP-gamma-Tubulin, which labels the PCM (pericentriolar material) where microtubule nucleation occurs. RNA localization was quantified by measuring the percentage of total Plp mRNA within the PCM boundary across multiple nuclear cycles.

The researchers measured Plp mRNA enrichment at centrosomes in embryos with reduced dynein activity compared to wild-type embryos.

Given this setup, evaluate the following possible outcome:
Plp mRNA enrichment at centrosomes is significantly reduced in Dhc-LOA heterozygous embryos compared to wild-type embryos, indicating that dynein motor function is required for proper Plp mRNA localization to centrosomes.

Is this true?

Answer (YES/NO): NO